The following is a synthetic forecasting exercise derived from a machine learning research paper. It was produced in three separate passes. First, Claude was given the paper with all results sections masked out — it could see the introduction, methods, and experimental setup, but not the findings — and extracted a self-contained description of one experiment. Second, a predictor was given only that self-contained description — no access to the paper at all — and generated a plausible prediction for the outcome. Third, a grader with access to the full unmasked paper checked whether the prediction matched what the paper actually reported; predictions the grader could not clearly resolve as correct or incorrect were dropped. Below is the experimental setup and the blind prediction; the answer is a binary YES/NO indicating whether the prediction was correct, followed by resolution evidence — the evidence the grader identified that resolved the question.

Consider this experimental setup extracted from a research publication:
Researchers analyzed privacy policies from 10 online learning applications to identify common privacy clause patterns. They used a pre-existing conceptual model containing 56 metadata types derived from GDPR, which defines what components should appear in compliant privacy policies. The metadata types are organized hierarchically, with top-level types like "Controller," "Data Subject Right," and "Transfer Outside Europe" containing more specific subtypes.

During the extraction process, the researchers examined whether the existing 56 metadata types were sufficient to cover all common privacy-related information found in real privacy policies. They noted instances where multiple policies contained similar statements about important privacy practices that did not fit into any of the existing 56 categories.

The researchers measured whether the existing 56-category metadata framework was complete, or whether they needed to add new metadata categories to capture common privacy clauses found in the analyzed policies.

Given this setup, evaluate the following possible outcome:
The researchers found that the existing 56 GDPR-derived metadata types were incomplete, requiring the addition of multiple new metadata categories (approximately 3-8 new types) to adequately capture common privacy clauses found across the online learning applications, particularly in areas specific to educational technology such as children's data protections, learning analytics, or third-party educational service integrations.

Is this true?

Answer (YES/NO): NO